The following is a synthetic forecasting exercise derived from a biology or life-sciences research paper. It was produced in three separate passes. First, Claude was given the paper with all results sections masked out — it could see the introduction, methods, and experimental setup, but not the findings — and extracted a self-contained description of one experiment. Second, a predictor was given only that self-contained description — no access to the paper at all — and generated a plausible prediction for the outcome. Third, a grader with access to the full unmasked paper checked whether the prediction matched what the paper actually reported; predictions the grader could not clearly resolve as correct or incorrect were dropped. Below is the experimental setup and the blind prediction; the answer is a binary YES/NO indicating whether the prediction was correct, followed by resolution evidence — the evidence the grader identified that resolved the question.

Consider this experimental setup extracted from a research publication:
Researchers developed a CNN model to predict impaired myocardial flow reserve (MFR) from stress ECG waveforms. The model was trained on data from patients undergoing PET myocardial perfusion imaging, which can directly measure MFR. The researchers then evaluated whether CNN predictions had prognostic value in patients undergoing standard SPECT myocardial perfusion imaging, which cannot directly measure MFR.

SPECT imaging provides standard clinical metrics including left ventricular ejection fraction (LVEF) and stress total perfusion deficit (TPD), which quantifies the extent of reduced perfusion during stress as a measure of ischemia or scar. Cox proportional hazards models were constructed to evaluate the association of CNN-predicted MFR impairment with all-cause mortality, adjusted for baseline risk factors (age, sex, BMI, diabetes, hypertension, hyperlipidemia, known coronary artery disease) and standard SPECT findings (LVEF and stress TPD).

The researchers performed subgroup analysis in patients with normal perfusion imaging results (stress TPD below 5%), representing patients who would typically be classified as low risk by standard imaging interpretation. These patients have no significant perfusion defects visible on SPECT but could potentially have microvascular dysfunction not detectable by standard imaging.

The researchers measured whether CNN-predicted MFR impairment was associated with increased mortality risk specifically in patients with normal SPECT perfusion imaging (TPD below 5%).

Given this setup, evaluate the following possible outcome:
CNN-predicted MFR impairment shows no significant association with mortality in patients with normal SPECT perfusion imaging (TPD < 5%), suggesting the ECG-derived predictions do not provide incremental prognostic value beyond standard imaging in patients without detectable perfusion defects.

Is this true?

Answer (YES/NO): NO